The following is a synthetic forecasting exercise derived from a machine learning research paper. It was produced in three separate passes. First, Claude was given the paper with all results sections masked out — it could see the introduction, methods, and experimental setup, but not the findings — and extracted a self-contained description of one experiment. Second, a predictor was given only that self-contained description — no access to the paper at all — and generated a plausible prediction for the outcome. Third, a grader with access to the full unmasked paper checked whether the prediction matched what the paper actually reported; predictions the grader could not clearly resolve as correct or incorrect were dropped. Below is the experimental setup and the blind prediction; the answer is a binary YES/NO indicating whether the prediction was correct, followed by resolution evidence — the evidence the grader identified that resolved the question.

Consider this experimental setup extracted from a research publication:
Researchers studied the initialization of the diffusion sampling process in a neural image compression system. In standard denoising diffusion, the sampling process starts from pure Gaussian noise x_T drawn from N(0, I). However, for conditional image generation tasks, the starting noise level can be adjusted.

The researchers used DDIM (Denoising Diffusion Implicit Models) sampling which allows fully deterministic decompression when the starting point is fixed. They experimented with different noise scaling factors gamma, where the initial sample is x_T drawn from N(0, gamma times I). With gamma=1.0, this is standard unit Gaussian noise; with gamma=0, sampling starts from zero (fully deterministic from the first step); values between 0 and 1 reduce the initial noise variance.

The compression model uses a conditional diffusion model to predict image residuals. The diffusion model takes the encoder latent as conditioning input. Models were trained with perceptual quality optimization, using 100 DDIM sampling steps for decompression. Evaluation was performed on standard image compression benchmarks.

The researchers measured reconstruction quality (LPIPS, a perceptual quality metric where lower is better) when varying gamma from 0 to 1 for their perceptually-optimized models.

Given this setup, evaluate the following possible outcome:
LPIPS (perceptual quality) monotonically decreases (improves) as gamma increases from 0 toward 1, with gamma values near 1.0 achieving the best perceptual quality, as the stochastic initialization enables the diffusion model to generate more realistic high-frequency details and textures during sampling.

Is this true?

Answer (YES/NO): NO